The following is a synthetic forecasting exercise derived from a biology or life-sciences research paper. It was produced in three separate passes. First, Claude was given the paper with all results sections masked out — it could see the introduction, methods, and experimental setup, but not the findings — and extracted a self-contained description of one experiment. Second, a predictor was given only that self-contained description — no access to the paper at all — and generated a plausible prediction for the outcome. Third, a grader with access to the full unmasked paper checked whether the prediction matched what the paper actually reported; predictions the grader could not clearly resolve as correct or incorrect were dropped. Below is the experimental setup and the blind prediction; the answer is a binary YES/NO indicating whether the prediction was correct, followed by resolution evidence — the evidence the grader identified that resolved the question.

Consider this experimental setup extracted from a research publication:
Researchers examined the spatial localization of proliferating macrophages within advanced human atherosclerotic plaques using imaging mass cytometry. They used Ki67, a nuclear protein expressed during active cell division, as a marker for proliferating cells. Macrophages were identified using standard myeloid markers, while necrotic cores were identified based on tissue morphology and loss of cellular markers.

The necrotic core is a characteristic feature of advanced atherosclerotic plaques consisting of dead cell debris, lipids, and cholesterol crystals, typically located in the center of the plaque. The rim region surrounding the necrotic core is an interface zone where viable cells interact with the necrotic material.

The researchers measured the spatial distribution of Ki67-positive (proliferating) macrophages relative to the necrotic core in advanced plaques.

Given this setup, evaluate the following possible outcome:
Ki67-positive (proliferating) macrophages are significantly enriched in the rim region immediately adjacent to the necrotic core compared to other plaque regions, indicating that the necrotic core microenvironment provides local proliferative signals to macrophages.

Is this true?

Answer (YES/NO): YES